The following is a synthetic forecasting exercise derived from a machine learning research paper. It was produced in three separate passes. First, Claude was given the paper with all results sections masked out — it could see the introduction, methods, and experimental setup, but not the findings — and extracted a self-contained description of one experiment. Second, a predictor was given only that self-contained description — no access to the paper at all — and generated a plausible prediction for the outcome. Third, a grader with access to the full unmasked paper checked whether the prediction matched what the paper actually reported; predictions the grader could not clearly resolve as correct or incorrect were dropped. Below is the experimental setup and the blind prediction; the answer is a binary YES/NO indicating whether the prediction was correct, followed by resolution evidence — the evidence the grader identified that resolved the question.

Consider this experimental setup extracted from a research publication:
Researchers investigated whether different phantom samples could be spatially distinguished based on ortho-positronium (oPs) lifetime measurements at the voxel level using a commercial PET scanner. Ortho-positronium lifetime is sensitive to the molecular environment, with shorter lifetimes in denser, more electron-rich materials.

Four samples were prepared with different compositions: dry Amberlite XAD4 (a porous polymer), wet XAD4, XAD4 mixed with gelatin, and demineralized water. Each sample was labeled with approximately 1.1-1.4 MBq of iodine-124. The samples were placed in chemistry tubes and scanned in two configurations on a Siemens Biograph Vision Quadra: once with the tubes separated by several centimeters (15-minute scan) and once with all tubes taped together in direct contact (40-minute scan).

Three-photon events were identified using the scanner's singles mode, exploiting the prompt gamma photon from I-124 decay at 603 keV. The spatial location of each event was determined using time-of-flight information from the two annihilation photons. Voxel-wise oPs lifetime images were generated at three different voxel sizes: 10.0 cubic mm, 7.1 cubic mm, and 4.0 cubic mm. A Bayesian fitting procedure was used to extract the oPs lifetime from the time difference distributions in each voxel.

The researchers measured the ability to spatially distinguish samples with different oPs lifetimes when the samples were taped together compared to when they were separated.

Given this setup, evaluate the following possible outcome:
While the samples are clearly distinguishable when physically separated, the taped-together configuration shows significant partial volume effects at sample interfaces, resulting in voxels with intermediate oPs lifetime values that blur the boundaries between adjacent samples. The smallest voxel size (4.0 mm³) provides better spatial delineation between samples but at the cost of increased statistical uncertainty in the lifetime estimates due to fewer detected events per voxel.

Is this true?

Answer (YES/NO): NO